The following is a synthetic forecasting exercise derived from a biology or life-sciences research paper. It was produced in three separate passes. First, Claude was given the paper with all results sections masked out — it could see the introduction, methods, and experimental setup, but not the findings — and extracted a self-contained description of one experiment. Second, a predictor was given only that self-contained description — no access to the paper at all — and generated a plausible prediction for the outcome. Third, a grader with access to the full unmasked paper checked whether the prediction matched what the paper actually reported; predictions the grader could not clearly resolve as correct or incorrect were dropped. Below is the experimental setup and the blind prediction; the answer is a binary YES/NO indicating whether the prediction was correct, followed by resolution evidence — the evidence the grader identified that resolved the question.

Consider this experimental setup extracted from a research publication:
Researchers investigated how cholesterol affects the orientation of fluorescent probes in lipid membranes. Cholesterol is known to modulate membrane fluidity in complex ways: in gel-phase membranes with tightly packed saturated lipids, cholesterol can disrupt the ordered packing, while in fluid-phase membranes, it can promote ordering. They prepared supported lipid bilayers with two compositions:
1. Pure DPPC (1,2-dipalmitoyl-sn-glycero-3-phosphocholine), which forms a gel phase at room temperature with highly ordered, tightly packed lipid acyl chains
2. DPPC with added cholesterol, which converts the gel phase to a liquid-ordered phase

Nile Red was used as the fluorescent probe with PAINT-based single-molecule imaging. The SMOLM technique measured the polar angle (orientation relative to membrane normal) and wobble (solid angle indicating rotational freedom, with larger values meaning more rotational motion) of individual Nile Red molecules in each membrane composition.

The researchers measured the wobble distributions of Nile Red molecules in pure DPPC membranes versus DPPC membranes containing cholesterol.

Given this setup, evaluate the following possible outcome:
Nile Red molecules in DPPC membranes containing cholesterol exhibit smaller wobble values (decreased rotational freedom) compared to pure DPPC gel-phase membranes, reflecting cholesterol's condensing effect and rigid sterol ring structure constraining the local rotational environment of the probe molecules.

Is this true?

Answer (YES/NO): YES